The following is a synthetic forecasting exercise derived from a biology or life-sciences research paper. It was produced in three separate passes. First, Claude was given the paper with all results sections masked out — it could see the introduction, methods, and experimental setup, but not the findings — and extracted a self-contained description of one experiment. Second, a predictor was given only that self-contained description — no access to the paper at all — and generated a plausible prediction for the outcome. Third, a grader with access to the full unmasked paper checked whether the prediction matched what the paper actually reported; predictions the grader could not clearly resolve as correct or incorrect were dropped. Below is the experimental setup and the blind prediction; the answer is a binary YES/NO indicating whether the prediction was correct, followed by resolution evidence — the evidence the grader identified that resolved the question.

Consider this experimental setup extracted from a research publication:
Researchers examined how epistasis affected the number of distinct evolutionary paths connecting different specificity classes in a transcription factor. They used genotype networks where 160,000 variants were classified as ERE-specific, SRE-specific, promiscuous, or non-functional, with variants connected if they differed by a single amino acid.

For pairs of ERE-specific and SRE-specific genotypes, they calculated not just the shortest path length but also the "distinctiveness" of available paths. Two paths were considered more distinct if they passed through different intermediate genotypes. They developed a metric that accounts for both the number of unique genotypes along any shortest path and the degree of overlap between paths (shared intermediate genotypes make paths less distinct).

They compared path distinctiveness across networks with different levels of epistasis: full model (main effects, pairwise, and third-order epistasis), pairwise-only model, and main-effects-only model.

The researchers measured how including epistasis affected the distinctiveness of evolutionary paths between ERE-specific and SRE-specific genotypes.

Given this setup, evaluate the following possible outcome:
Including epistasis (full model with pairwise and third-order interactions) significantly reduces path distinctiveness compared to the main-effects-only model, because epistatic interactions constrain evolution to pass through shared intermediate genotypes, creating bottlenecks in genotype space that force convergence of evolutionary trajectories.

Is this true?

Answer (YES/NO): NO